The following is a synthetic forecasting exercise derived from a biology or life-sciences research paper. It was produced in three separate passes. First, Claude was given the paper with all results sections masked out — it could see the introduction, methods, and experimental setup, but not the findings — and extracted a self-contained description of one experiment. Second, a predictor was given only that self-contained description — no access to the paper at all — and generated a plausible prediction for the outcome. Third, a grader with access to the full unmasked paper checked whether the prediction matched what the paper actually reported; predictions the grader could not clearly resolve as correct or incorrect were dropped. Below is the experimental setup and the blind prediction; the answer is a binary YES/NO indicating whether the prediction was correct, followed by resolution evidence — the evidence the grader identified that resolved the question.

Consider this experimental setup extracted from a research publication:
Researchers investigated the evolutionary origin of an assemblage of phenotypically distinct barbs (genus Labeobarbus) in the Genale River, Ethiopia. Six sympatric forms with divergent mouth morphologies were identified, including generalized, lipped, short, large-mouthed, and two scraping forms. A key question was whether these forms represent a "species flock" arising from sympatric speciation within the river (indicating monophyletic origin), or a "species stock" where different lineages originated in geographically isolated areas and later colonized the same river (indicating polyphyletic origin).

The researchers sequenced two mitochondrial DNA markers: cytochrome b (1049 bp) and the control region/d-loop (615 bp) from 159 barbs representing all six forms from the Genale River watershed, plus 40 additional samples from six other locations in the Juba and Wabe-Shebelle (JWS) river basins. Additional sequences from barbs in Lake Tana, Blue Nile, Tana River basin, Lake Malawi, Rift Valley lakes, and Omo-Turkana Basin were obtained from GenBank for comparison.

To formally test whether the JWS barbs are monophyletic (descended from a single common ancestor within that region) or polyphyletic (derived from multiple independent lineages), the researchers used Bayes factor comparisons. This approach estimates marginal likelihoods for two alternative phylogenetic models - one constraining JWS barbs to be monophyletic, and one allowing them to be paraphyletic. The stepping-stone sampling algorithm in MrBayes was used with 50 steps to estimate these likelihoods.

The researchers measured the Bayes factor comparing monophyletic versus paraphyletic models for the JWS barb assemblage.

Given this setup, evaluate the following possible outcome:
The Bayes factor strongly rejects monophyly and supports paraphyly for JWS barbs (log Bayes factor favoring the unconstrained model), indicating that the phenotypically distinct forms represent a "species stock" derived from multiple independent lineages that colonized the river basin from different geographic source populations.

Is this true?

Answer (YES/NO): NO